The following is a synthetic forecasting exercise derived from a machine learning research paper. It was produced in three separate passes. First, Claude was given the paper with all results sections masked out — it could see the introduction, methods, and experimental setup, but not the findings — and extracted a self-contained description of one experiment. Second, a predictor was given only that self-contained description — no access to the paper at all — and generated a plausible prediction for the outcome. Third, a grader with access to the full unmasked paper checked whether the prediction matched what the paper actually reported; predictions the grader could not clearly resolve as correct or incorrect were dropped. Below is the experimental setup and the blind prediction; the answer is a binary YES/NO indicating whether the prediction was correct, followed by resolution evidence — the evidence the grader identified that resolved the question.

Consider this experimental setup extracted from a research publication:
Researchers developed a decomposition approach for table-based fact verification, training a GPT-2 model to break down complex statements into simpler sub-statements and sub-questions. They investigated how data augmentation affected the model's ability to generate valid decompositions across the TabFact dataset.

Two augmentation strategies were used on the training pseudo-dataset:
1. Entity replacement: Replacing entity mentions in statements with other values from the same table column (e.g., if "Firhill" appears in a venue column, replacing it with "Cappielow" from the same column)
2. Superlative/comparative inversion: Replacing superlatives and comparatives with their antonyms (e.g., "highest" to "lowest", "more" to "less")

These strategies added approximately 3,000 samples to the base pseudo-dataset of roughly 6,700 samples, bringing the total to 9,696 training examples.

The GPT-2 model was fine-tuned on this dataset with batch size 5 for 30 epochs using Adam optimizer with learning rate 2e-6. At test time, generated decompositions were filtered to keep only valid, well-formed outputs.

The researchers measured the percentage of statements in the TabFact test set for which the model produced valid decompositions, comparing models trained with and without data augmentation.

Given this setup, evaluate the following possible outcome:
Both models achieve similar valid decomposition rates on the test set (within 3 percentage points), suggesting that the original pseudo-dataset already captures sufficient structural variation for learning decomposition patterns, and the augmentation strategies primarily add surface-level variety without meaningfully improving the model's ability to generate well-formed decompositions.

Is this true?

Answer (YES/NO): NO